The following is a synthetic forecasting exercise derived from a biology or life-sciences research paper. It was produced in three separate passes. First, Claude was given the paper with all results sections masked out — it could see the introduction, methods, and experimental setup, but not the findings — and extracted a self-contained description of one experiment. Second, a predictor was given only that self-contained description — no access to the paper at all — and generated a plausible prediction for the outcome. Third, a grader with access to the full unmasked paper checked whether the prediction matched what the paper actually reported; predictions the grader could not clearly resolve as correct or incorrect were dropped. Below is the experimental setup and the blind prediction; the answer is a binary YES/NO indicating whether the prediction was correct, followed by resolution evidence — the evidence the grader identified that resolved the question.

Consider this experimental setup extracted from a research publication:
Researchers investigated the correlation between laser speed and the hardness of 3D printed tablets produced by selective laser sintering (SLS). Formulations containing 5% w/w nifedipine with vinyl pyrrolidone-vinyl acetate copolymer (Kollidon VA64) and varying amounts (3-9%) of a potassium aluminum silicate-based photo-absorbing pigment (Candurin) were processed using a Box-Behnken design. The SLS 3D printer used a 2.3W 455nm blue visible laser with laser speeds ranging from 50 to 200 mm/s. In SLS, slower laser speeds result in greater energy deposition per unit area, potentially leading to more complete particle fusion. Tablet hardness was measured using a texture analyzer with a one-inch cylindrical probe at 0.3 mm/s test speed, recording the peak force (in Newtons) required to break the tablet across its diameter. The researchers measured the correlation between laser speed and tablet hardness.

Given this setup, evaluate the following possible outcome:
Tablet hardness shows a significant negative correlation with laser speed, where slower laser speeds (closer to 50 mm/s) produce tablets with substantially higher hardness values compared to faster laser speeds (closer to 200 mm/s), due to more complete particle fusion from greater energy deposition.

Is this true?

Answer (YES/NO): YES